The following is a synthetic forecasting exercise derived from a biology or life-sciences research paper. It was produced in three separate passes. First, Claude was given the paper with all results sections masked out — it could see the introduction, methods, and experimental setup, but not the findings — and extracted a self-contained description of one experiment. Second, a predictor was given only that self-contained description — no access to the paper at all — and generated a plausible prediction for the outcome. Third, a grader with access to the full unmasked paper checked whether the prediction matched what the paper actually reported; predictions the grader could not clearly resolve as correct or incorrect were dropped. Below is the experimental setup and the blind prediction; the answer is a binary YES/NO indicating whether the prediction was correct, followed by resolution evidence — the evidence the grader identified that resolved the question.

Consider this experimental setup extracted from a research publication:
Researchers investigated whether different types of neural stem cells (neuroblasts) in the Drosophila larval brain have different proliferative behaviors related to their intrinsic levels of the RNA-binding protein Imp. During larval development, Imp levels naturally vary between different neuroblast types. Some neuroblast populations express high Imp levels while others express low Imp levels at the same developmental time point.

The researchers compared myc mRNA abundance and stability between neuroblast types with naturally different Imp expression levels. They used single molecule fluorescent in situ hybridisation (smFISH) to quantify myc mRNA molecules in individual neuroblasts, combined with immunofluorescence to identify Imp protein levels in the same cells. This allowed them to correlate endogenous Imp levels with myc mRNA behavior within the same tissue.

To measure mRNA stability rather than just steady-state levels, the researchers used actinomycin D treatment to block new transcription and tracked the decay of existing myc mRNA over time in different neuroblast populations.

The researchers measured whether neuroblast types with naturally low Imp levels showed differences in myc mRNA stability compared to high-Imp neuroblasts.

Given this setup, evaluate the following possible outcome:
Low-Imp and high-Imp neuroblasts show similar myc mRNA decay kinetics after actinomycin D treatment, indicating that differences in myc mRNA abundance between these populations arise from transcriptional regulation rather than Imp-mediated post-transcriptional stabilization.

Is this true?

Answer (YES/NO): NO